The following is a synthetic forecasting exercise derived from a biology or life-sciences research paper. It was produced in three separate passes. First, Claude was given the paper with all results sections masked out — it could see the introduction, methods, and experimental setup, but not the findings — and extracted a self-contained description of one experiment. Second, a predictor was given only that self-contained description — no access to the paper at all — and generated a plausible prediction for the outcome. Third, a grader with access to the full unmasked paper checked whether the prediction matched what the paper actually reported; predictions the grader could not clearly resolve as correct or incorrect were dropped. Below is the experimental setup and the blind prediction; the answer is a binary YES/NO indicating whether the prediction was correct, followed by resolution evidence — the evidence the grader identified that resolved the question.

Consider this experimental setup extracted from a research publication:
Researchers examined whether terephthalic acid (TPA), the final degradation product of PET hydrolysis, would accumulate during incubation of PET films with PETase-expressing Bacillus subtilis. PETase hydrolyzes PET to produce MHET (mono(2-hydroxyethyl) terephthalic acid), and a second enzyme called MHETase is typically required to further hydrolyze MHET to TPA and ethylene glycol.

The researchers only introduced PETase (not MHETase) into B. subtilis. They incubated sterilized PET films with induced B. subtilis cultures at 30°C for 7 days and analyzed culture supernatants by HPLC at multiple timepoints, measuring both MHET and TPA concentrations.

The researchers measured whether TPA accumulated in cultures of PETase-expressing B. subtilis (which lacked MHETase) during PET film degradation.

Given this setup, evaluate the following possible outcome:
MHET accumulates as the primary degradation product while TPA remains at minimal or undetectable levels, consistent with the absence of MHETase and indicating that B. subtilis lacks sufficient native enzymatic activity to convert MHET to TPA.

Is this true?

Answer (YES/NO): YES